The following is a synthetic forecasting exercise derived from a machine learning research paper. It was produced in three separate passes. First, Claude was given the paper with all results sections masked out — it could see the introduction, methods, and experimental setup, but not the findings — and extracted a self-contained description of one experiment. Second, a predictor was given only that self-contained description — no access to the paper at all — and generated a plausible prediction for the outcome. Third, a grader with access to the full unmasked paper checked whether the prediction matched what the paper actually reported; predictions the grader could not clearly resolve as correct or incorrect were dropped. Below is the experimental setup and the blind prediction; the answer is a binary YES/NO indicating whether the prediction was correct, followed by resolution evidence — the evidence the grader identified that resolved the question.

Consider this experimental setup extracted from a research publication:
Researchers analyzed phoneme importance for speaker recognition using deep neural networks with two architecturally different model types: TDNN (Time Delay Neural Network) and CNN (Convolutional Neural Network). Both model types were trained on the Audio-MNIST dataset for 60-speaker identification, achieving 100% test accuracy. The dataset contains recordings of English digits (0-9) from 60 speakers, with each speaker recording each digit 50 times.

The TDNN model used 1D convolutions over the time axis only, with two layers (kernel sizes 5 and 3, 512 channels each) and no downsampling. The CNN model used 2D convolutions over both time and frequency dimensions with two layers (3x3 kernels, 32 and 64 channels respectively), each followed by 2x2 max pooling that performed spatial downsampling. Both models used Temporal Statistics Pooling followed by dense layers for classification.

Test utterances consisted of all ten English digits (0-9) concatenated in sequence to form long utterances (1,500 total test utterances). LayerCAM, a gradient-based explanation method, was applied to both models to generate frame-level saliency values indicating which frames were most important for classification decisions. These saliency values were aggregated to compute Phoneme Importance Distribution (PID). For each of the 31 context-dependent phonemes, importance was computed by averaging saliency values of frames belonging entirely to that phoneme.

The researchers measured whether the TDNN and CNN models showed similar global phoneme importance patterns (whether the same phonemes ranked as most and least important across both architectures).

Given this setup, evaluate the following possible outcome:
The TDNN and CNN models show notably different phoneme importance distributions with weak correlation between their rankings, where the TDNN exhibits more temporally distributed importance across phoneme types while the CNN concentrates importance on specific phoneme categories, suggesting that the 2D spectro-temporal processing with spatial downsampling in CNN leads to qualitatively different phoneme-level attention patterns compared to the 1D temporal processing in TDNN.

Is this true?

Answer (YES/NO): NO